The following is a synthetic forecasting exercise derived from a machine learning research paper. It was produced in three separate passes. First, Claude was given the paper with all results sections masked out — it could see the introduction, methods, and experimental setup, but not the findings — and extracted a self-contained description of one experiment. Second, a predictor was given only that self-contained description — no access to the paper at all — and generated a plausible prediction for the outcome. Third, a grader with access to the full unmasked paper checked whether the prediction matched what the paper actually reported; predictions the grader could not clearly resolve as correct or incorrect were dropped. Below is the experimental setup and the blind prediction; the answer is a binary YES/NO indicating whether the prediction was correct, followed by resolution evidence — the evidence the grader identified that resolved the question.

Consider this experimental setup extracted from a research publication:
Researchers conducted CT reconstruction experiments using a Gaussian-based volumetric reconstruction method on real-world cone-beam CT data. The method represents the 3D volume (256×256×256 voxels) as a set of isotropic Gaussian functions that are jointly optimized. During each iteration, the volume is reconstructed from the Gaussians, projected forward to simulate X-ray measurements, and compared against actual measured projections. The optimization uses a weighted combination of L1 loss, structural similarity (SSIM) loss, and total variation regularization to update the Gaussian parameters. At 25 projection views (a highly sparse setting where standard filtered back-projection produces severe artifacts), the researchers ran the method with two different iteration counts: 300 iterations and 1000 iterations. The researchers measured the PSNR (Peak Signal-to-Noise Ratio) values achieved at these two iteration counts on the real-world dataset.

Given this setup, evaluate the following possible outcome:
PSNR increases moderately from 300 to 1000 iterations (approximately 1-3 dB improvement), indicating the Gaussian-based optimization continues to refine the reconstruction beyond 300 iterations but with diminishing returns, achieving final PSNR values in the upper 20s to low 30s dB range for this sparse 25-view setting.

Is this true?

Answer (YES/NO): NO